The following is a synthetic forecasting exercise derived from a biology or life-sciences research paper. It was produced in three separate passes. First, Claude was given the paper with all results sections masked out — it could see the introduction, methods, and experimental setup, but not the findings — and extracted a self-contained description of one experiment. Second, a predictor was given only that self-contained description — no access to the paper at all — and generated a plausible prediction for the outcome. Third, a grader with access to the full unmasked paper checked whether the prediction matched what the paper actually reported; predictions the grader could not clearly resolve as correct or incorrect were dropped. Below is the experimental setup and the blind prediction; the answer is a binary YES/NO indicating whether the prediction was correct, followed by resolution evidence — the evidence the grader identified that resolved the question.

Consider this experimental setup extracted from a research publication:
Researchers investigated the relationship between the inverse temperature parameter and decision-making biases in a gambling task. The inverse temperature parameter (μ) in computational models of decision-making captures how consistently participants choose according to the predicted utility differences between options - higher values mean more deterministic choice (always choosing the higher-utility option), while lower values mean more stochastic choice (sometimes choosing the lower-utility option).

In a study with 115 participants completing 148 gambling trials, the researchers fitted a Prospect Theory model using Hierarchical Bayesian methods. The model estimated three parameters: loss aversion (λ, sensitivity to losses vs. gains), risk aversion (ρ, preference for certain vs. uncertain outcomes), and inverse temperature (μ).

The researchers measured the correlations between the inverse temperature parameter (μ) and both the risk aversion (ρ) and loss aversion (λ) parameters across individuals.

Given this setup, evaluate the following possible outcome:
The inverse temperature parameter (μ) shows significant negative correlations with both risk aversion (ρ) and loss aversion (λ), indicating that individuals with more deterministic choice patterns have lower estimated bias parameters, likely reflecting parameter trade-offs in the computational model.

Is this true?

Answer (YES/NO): YES